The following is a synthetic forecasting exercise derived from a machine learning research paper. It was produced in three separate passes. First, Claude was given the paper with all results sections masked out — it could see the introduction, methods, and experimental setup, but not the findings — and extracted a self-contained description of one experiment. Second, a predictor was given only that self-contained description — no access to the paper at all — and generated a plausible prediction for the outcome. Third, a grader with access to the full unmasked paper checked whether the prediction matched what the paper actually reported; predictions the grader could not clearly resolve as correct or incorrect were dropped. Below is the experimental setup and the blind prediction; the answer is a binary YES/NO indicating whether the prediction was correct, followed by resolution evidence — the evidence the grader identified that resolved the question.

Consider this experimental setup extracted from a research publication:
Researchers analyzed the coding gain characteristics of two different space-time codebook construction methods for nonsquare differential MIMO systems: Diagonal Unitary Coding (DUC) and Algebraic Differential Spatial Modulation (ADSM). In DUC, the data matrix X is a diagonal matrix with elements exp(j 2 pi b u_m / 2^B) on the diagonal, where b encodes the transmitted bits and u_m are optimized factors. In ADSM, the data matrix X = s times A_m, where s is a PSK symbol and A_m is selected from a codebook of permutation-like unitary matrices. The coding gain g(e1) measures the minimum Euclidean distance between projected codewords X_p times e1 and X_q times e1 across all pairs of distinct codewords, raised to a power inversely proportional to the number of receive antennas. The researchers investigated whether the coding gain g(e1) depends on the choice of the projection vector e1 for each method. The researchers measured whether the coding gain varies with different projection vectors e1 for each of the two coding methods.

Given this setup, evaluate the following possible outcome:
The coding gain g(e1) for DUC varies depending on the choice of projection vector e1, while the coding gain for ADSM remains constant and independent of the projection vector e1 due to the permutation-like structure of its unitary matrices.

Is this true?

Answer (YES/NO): NO